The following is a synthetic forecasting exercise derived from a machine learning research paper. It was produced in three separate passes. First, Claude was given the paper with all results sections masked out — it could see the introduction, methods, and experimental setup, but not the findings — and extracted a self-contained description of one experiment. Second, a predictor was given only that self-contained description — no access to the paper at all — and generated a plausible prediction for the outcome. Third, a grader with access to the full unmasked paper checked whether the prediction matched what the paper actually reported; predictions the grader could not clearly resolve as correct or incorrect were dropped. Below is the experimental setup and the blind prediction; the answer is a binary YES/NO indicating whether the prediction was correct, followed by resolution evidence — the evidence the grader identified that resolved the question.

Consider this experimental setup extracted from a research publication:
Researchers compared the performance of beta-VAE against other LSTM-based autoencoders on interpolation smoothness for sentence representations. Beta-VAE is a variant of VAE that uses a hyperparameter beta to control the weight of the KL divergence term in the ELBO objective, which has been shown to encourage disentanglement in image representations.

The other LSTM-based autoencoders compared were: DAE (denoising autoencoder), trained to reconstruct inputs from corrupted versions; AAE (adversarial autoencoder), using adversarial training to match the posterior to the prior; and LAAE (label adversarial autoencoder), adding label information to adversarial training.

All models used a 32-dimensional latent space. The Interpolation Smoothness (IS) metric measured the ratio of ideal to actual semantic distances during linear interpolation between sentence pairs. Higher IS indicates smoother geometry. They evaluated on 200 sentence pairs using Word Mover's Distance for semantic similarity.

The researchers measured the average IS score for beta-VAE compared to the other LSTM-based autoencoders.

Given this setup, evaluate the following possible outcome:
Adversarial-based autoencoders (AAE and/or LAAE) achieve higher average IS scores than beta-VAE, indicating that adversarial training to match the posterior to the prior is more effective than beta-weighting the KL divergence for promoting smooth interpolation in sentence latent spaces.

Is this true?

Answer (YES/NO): NO